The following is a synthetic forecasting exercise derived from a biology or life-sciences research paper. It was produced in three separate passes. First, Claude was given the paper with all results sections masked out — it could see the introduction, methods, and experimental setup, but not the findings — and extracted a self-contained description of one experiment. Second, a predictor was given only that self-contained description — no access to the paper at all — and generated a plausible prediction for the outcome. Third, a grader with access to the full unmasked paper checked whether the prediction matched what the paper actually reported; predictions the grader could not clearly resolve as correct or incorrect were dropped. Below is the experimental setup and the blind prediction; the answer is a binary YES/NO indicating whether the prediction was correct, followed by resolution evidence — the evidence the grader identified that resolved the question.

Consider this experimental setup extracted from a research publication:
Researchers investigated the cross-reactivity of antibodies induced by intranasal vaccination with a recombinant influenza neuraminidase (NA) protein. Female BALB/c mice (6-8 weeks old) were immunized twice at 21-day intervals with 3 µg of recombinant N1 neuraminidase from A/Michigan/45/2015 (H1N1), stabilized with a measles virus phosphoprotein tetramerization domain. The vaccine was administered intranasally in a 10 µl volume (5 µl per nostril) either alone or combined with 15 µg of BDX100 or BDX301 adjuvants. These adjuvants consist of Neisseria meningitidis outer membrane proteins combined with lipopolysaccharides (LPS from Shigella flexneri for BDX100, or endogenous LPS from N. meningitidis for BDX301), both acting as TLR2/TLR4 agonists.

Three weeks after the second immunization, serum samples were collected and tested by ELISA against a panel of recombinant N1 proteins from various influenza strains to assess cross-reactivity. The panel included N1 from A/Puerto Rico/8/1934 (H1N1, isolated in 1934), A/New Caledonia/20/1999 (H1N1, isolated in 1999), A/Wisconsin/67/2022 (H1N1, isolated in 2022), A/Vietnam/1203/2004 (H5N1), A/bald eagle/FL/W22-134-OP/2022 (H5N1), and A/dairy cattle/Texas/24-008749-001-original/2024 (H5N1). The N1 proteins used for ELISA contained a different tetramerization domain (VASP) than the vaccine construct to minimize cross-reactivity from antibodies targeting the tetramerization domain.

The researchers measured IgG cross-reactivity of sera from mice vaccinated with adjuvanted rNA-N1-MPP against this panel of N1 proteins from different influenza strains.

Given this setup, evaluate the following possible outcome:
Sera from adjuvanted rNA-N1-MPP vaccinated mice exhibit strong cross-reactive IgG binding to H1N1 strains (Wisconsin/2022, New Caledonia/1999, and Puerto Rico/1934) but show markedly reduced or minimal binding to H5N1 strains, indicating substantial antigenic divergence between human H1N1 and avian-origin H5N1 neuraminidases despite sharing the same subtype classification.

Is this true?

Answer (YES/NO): NO